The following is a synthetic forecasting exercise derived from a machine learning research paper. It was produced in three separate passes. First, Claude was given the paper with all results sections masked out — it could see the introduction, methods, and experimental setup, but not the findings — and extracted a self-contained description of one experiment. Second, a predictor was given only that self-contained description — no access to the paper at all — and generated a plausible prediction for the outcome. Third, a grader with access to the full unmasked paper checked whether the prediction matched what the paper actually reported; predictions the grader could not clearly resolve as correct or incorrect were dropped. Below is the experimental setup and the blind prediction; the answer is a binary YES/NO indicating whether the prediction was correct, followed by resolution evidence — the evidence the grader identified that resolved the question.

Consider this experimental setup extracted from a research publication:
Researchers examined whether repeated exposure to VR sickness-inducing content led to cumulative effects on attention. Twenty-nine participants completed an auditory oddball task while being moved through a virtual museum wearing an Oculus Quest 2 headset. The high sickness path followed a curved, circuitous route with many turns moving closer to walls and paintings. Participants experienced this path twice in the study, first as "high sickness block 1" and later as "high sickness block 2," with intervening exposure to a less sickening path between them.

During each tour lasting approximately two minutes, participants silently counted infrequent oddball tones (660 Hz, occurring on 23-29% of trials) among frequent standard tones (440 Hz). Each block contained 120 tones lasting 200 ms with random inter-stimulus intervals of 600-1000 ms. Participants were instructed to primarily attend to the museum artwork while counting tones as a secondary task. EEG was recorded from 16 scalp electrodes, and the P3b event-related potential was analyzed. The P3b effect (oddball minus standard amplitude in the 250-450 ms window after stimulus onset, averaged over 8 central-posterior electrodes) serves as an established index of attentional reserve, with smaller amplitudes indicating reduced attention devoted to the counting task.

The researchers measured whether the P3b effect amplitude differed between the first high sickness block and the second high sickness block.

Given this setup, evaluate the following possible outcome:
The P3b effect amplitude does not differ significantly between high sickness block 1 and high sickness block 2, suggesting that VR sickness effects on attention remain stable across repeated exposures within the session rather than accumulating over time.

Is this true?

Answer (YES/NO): YES